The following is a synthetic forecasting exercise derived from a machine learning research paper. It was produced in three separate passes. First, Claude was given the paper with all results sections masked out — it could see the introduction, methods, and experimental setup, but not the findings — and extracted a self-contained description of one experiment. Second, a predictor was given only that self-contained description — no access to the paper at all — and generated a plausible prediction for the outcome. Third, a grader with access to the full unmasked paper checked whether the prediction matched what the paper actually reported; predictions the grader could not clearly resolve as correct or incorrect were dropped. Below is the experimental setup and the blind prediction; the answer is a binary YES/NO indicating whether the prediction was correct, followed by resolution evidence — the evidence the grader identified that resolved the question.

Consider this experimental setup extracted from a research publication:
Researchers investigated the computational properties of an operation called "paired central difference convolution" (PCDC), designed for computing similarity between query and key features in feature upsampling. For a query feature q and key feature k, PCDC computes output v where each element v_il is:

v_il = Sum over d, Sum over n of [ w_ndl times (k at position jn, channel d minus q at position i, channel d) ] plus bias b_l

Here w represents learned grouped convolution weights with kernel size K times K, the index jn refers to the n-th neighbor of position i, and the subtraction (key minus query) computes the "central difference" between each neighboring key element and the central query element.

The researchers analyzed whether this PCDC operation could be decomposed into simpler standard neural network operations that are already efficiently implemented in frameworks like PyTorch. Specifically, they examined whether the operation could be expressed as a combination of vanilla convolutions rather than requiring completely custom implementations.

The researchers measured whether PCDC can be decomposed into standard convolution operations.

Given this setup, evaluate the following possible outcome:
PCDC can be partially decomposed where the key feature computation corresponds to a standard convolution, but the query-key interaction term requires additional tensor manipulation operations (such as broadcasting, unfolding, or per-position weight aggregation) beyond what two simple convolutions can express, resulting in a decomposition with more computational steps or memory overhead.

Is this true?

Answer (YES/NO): NO